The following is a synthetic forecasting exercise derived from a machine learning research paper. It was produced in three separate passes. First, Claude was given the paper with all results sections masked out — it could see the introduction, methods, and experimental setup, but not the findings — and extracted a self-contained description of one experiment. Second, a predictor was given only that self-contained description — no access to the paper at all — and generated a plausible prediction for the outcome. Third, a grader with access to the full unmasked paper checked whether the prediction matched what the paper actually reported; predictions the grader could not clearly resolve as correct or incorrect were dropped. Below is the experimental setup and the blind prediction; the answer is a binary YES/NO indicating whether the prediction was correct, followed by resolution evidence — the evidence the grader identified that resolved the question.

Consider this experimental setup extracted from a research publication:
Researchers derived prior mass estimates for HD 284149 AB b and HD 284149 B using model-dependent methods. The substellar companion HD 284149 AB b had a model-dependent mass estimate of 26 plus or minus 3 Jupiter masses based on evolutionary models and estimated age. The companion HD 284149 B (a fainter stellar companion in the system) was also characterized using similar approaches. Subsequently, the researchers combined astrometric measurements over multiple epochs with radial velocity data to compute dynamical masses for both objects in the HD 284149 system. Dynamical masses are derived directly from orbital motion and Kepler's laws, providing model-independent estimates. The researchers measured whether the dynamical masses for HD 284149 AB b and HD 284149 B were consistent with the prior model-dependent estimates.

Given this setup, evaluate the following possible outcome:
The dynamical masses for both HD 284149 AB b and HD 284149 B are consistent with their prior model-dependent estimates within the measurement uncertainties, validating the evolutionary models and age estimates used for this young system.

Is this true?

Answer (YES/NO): YES